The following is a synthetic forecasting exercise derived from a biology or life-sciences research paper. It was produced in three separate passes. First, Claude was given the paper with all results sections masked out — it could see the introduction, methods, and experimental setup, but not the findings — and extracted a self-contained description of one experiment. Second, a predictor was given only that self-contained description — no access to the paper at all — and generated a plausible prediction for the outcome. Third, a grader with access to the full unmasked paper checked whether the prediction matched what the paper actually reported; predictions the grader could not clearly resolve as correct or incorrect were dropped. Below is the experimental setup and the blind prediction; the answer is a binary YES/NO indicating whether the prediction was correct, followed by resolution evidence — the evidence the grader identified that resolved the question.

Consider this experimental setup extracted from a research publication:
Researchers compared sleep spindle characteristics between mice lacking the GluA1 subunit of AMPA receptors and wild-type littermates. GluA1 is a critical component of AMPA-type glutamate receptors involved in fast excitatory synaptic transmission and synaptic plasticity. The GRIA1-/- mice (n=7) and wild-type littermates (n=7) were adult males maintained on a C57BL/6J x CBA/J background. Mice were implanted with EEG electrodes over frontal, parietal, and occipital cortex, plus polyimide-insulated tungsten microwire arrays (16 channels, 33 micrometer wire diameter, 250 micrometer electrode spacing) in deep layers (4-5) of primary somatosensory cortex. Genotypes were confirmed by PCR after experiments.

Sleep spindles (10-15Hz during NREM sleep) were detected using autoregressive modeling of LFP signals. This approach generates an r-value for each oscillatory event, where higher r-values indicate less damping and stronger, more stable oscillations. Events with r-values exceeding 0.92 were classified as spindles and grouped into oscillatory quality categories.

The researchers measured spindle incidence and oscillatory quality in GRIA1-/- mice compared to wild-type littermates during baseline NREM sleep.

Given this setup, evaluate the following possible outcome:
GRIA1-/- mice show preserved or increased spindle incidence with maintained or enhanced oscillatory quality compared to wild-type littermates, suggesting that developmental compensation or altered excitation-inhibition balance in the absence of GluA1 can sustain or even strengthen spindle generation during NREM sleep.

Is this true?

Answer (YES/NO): YES